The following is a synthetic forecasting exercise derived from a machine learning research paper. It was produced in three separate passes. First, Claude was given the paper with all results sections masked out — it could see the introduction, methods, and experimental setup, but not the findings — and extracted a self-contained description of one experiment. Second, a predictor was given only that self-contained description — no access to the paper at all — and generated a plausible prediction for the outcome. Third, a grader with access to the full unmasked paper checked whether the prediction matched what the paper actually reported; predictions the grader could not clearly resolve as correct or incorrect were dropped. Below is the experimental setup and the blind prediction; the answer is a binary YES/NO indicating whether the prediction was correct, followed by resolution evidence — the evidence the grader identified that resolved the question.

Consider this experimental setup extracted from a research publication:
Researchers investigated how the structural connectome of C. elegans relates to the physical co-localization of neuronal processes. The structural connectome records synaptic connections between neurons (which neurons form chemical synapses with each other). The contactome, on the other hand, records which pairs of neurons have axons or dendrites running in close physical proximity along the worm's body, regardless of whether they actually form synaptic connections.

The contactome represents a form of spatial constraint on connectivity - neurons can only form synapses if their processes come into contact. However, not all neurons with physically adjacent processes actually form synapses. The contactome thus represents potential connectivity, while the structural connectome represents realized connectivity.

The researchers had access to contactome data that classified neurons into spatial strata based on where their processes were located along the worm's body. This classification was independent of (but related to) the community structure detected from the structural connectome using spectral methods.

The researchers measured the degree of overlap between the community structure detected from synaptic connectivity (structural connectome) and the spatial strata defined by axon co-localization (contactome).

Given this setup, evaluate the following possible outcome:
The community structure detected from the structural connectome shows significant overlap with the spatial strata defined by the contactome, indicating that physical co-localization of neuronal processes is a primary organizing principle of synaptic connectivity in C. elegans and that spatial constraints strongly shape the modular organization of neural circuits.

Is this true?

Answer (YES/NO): YES